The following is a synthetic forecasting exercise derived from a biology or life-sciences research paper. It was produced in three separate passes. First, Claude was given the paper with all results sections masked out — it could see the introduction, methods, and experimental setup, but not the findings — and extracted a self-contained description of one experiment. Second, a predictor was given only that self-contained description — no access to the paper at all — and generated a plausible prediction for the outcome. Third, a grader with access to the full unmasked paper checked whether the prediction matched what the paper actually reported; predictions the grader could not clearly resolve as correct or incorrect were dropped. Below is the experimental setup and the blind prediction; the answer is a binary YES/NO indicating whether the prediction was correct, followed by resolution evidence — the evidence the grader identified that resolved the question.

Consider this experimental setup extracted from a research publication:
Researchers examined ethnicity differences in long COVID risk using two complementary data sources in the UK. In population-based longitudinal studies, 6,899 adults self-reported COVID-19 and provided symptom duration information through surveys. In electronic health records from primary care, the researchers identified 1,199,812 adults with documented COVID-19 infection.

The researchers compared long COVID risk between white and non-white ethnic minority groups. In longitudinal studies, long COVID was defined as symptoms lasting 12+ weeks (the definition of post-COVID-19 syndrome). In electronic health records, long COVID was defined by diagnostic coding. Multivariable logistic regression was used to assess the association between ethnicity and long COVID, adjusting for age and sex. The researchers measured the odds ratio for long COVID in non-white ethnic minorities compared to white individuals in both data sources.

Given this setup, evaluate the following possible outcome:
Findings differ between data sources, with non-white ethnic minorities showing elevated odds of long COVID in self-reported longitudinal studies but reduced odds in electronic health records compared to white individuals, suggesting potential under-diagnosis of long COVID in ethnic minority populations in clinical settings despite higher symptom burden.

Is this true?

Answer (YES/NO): NO